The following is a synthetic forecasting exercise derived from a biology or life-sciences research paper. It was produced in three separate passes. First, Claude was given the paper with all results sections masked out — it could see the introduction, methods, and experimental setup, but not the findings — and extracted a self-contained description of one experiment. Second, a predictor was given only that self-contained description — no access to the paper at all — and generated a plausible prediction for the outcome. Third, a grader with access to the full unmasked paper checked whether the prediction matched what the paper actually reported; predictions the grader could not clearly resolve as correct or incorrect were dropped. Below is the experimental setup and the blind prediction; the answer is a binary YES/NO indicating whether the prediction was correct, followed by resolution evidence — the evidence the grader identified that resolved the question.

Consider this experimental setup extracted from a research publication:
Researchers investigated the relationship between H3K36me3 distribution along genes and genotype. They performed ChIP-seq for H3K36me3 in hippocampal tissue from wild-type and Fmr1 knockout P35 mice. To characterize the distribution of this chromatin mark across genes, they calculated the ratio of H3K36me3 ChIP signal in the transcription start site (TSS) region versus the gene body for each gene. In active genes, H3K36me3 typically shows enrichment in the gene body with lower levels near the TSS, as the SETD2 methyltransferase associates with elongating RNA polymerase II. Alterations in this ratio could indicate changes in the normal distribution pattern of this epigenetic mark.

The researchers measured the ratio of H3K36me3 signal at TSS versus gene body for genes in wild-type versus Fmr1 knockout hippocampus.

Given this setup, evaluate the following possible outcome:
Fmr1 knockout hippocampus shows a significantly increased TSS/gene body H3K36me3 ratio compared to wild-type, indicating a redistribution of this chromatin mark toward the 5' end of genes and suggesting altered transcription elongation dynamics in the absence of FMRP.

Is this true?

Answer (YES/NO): NO